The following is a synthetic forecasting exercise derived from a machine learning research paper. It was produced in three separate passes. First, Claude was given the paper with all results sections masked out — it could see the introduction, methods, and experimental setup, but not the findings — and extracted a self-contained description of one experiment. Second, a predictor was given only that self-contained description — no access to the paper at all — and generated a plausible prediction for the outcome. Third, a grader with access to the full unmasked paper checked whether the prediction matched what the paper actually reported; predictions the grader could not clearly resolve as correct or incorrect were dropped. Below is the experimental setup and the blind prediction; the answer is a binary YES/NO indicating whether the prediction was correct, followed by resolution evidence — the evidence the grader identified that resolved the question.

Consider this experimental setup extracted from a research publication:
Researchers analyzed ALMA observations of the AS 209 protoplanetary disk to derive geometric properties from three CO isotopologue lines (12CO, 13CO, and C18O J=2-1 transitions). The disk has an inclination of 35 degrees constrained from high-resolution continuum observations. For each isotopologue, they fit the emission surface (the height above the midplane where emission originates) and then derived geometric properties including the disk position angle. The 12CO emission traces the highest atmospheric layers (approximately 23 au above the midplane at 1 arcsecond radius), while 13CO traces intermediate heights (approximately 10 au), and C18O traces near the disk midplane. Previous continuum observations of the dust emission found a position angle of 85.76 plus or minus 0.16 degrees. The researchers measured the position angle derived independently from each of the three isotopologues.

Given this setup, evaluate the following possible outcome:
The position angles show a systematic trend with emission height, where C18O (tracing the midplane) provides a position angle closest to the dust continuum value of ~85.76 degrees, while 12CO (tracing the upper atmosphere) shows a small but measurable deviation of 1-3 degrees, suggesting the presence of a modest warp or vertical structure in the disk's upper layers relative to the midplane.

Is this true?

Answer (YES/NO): NO